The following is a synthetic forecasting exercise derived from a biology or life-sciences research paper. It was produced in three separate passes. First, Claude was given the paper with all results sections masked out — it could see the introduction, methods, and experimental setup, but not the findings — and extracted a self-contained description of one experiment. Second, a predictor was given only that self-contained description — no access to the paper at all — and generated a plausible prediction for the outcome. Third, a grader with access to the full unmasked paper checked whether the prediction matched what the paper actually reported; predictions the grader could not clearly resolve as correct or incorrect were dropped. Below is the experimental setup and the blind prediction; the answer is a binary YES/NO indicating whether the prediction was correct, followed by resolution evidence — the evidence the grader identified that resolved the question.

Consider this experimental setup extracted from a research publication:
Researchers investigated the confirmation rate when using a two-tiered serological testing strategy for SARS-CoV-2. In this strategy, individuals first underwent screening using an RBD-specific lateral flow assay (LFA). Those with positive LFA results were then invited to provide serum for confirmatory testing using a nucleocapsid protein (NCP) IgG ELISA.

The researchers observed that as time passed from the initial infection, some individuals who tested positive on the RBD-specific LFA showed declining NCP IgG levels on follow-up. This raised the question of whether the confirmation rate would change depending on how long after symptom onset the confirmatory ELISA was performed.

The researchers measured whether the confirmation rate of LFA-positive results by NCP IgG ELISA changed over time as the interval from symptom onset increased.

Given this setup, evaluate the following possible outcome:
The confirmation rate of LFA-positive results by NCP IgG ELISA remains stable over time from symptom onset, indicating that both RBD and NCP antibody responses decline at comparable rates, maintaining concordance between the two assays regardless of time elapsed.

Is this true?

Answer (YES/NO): NO